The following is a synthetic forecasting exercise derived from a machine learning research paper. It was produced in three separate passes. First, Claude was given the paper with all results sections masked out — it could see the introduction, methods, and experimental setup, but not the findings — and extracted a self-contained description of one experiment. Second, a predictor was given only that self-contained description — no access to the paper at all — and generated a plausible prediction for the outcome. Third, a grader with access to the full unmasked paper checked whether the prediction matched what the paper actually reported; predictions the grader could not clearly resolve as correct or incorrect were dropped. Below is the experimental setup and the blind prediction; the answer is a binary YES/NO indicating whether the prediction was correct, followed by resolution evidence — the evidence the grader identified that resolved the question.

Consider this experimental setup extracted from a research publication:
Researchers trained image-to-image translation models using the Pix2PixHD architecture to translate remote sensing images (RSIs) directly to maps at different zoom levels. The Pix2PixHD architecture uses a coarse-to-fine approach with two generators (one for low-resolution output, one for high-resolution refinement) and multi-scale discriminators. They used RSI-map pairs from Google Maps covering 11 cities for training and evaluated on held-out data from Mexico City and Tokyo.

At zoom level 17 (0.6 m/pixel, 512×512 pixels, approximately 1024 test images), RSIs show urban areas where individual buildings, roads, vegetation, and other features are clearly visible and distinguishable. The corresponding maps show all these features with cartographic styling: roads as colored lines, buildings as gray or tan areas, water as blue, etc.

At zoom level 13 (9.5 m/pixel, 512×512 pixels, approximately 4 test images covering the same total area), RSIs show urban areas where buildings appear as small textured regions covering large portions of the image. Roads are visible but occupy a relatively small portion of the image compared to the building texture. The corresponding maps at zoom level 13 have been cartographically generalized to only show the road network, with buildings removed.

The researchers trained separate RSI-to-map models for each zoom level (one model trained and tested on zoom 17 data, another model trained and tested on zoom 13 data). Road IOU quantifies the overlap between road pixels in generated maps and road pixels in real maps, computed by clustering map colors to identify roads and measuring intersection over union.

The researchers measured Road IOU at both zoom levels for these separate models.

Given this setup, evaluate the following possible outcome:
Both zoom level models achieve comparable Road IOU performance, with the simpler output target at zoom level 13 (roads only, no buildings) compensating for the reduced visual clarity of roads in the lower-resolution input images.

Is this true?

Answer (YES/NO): NO